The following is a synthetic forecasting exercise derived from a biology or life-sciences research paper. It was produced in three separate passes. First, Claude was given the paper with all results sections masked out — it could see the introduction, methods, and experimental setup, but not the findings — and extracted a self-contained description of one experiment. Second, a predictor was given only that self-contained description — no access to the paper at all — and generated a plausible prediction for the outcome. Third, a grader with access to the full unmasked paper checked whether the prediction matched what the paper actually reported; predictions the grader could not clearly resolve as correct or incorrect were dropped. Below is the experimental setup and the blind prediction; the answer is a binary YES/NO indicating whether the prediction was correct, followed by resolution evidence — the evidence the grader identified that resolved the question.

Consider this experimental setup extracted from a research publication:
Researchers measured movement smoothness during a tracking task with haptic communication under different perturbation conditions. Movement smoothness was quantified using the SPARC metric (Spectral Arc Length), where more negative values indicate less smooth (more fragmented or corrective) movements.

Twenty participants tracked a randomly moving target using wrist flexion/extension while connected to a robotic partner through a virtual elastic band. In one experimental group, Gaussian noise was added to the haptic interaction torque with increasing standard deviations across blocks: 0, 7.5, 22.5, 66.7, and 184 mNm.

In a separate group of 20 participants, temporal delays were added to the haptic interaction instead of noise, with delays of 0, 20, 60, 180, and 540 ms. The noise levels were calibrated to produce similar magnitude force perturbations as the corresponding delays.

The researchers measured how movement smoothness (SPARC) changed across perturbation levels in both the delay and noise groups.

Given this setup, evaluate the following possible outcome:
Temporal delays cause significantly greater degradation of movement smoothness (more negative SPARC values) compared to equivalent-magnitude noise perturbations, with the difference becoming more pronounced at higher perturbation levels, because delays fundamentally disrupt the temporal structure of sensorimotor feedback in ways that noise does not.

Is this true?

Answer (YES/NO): NO